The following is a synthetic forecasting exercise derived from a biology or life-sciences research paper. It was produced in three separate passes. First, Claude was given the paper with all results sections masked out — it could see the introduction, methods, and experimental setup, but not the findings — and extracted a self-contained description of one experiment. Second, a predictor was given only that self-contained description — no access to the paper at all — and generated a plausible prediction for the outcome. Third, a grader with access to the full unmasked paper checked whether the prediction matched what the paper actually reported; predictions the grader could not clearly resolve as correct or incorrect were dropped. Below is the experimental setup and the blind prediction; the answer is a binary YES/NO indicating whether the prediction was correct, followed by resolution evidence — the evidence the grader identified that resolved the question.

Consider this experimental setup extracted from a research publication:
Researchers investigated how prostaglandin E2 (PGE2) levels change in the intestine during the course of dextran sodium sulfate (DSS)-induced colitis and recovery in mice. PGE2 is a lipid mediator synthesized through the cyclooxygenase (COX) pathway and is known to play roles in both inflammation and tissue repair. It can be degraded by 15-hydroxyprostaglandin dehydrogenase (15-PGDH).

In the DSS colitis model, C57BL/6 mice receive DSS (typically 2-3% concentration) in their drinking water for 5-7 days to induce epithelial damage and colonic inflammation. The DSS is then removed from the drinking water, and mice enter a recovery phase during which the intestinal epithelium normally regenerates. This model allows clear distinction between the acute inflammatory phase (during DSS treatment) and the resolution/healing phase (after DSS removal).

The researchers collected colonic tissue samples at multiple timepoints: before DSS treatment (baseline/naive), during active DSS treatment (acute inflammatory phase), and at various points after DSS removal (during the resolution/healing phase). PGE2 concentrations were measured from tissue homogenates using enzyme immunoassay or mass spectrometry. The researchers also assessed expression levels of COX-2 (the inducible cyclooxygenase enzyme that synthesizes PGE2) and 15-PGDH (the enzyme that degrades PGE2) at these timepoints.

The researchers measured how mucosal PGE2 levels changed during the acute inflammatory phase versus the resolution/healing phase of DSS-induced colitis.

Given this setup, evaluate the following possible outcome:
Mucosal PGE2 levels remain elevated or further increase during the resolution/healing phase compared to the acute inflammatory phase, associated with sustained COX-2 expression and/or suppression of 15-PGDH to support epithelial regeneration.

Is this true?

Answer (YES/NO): YES